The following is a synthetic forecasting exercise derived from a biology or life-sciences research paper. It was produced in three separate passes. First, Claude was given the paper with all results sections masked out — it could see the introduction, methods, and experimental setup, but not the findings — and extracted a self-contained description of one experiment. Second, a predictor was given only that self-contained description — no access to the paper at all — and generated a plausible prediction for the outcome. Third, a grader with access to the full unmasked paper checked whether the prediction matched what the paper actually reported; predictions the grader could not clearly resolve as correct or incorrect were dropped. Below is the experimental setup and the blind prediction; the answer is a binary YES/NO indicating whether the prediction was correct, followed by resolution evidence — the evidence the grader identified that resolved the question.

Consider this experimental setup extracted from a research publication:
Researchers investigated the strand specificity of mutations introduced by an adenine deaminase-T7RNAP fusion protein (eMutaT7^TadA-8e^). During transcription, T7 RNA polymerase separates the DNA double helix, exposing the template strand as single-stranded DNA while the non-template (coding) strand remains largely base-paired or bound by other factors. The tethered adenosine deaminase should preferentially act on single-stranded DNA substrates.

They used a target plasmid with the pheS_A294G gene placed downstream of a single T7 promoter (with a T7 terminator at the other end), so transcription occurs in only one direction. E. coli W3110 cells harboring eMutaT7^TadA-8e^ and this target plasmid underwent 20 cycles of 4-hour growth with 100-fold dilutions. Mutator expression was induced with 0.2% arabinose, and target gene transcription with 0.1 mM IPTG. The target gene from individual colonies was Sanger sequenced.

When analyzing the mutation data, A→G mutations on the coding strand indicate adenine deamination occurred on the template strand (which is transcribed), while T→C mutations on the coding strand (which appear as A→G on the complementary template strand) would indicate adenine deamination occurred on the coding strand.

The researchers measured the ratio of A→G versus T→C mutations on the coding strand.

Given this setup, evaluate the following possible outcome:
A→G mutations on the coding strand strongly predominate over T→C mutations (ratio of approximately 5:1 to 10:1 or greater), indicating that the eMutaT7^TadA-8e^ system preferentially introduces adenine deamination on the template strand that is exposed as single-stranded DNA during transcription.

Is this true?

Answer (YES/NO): NO